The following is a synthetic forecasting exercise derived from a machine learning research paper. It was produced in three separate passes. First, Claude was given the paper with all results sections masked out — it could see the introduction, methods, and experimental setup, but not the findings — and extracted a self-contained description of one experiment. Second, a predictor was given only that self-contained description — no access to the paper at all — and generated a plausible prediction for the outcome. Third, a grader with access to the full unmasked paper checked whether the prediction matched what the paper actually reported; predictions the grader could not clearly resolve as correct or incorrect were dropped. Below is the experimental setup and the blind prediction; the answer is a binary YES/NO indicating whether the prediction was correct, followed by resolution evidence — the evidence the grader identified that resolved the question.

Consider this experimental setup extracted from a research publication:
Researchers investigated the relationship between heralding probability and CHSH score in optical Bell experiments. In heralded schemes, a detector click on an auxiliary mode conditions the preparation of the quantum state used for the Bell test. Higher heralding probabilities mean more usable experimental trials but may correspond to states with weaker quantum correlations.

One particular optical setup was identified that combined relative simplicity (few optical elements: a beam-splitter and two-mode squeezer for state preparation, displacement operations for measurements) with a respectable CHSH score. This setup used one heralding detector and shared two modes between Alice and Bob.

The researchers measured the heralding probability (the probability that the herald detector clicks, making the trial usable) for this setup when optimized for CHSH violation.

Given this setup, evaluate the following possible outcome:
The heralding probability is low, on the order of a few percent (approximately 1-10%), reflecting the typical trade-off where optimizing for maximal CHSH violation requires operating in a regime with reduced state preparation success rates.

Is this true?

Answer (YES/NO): NO